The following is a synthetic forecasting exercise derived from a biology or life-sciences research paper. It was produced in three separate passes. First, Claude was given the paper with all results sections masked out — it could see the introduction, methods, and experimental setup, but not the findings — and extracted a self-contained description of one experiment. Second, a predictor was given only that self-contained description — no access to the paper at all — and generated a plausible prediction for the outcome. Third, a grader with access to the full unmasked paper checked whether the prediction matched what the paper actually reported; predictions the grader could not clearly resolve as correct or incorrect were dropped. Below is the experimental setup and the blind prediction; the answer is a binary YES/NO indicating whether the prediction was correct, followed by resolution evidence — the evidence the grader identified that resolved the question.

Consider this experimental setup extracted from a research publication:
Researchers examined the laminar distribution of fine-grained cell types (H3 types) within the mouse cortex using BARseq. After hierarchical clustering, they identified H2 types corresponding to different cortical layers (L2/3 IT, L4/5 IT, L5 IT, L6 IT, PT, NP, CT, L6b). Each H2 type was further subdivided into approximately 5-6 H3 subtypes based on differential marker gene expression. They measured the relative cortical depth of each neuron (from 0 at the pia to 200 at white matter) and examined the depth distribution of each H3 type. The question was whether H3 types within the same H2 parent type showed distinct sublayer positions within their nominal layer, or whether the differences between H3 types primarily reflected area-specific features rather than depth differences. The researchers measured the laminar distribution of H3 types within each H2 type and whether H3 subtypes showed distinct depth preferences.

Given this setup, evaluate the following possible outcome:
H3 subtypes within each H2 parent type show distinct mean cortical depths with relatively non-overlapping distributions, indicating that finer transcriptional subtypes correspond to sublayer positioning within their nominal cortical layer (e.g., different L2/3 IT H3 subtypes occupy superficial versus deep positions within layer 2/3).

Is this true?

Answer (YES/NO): YES